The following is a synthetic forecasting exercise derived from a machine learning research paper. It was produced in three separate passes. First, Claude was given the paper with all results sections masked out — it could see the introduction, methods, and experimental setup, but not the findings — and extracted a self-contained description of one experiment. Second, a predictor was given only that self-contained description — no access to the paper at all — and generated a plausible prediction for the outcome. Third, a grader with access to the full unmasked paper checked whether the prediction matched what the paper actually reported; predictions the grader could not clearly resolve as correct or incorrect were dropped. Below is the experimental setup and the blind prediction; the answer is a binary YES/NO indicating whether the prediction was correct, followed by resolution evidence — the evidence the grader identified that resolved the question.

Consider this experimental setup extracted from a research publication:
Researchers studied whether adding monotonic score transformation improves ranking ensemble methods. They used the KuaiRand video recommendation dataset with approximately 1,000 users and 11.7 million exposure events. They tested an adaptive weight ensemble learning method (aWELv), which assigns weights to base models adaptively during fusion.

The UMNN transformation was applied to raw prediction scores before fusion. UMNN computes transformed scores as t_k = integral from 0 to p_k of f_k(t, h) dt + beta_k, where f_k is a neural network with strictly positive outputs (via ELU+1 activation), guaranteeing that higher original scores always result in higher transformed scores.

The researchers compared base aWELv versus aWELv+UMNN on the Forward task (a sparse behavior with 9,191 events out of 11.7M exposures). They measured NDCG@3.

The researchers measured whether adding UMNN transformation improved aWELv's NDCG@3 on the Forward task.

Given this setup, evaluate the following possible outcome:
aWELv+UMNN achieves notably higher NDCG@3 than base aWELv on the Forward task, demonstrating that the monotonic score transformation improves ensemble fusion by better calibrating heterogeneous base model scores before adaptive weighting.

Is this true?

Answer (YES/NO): YES